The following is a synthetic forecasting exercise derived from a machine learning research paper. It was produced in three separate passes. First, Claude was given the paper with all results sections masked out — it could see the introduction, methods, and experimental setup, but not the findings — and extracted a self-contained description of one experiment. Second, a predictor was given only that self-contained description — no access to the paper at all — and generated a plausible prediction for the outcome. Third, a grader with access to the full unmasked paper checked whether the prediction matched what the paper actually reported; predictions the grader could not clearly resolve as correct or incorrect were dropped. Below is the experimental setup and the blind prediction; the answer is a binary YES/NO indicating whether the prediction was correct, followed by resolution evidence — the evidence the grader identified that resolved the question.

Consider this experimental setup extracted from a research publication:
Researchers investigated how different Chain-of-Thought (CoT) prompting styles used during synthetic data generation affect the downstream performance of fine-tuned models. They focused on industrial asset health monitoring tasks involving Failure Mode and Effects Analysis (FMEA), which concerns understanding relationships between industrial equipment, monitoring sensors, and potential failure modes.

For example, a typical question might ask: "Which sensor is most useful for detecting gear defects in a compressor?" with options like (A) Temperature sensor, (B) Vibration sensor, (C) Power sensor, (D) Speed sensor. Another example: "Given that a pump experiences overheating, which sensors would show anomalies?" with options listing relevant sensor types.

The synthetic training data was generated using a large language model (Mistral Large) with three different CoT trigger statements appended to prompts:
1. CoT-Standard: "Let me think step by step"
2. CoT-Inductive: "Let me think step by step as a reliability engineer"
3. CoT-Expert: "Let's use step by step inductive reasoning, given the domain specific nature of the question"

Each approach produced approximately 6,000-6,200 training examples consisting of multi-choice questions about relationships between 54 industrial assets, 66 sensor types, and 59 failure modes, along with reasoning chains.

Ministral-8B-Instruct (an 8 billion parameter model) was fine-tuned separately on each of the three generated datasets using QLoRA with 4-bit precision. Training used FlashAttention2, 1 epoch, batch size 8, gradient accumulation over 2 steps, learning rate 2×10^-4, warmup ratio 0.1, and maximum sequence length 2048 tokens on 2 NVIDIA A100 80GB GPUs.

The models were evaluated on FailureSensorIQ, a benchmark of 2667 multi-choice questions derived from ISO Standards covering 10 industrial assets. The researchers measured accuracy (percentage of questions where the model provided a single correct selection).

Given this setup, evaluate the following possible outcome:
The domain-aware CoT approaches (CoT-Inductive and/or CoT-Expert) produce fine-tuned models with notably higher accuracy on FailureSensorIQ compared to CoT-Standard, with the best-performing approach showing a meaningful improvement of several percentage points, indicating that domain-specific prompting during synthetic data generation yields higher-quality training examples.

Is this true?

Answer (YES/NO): YES